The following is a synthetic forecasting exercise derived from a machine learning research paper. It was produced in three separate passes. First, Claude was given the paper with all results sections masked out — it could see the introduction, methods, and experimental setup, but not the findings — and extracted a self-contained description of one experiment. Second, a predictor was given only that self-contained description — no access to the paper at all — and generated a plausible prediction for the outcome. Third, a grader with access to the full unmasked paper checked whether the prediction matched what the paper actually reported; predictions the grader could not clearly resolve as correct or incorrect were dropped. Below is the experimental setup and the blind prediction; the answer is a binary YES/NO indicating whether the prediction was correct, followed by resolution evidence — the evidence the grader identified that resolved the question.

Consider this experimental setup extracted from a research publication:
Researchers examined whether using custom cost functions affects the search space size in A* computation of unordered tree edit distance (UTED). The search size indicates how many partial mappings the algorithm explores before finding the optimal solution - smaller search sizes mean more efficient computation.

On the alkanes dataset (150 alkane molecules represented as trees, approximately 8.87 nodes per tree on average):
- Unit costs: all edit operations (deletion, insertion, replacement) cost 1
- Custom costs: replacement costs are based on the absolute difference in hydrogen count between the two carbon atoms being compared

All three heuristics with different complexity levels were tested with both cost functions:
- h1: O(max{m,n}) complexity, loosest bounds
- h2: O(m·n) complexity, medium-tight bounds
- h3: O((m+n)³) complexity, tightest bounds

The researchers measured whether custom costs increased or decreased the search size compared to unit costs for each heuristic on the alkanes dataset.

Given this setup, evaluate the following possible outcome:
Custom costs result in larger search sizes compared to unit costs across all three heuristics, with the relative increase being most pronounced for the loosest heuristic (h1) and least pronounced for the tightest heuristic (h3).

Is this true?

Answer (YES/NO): NO